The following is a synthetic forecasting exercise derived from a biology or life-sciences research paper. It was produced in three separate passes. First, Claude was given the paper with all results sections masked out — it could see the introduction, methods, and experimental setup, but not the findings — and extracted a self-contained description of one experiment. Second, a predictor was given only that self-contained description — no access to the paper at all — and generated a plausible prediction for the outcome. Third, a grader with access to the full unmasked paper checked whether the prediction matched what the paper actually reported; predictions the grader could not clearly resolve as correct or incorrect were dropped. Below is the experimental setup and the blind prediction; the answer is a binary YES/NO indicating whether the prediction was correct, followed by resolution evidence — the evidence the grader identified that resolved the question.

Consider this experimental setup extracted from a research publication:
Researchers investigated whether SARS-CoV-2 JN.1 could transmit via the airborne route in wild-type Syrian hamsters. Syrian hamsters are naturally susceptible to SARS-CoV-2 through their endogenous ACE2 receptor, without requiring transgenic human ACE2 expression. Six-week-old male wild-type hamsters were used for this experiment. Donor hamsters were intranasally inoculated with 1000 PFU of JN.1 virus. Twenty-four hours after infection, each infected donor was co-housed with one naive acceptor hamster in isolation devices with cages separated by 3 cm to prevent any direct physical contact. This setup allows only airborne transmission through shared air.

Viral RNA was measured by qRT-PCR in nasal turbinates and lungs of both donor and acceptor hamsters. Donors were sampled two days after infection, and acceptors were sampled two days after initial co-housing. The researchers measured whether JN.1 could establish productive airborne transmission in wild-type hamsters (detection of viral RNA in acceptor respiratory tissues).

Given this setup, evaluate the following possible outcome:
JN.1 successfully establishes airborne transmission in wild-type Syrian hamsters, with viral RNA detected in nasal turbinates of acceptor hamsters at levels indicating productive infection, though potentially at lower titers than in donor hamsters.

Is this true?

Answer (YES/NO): NO